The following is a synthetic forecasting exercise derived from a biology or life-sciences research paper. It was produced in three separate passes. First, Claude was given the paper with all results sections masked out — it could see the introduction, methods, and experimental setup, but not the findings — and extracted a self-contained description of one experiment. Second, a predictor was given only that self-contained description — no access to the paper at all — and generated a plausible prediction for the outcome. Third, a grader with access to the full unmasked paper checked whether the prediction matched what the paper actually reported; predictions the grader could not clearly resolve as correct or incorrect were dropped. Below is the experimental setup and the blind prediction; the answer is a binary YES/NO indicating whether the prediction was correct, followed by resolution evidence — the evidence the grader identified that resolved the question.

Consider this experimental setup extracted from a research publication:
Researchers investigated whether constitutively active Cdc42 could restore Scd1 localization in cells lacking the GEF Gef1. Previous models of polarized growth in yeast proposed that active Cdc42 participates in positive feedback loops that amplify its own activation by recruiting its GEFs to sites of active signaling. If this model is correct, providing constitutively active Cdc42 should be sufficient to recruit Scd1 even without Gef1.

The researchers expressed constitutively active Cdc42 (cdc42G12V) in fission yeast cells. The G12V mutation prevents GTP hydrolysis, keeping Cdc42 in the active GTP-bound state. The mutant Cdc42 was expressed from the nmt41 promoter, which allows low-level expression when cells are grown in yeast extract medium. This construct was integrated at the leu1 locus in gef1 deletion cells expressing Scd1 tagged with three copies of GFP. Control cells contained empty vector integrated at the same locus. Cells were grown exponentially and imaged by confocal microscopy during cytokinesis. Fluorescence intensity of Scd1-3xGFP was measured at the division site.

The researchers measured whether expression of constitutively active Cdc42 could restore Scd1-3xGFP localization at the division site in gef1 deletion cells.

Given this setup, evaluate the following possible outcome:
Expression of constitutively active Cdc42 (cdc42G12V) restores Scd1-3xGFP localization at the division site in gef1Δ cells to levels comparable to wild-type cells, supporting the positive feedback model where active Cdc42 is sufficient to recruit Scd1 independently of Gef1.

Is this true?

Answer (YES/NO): NO